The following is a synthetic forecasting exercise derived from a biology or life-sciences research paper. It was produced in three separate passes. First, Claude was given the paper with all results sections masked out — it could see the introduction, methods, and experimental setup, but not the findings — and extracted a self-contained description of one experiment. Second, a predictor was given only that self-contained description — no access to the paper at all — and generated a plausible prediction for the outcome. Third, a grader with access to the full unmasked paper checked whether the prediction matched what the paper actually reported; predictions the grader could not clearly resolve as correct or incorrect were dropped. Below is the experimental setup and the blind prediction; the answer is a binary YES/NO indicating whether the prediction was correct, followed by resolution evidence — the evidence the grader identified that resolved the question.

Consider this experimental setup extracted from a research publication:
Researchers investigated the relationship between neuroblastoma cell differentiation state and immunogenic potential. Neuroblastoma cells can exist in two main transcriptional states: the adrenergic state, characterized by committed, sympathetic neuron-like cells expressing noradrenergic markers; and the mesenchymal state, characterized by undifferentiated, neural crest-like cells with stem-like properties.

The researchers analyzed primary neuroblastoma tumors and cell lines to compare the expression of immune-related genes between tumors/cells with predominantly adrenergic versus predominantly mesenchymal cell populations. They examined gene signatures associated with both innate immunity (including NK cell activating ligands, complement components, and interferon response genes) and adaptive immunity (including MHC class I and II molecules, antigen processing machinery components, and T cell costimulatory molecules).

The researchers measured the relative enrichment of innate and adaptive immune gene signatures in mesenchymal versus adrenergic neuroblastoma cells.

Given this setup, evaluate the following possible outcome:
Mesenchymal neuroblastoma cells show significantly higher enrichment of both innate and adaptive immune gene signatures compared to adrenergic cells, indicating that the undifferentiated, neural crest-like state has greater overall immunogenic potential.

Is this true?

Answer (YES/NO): YES